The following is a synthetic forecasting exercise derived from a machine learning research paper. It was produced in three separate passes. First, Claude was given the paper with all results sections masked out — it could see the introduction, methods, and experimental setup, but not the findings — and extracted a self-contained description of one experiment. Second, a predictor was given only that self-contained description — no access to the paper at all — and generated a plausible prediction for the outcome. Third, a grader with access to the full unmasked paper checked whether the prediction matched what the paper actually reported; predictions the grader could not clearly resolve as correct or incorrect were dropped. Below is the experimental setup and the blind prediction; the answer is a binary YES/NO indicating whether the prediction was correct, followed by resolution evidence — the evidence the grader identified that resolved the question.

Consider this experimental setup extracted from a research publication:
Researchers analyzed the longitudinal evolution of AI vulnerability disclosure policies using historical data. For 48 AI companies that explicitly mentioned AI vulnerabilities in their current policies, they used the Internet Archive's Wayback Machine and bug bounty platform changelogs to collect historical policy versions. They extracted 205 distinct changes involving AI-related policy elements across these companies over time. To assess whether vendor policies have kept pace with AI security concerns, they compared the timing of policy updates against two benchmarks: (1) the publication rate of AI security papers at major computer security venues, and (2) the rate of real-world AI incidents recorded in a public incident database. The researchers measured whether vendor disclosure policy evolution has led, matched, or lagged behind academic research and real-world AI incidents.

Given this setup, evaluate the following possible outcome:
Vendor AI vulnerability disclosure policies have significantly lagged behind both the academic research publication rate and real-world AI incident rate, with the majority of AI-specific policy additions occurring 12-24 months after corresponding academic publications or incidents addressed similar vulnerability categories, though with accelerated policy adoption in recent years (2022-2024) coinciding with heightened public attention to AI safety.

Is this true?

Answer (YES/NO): NO